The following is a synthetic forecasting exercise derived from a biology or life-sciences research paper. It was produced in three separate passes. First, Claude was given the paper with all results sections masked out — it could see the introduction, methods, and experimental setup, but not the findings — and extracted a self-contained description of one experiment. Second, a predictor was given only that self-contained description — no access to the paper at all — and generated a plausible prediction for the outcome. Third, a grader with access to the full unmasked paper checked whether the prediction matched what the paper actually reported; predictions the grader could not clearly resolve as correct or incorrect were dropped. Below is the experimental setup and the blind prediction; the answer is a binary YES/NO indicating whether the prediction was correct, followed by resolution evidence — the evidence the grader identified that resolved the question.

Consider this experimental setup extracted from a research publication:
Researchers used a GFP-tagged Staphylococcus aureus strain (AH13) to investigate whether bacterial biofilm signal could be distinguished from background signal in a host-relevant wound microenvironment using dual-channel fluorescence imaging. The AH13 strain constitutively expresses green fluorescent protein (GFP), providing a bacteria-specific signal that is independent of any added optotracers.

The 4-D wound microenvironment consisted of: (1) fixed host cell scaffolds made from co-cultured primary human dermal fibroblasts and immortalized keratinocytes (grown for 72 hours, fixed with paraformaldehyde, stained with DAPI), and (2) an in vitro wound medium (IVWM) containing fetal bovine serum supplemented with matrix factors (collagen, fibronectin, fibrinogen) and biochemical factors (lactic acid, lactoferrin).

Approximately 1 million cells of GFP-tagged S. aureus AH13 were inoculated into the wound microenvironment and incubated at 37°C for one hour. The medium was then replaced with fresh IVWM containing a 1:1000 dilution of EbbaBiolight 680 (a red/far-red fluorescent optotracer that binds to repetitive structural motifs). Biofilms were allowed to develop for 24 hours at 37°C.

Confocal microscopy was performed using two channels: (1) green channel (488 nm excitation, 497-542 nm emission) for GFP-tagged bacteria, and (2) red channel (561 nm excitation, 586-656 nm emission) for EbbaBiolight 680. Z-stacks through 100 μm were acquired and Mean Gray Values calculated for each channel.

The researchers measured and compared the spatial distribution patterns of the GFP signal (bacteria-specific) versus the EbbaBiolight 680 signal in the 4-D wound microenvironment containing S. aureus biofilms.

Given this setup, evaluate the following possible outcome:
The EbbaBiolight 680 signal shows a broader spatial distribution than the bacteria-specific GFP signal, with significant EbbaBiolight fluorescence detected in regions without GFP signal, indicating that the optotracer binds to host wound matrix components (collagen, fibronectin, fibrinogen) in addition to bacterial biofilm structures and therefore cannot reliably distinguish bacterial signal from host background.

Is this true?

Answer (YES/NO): YES